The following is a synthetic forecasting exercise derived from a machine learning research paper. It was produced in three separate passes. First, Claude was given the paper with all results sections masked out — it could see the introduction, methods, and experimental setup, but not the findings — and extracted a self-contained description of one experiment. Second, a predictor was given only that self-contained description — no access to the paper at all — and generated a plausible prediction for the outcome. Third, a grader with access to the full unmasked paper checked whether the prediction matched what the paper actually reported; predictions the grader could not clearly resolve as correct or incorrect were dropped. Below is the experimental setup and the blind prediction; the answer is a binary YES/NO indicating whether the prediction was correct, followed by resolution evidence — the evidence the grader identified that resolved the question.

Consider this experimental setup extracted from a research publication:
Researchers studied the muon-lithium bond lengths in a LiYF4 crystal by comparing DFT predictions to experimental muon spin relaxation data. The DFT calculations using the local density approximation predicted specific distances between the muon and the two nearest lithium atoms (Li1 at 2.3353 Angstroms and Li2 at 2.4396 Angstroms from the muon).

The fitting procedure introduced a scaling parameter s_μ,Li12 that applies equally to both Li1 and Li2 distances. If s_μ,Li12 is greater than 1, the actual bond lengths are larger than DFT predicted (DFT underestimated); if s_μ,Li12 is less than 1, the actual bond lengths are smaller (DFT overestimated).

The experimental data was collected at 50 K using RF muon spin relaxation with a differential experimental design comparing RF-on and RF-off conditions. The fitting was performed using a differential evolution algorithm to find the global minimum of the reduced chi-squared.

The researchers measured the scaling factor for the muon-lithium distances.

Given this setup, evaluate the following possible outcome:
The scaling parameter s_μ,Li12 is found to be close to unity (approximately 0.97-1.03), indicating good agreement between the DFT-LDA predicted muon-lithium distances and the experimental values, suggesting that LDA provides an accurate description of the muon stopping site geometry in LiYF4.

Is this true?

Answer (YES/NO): NO